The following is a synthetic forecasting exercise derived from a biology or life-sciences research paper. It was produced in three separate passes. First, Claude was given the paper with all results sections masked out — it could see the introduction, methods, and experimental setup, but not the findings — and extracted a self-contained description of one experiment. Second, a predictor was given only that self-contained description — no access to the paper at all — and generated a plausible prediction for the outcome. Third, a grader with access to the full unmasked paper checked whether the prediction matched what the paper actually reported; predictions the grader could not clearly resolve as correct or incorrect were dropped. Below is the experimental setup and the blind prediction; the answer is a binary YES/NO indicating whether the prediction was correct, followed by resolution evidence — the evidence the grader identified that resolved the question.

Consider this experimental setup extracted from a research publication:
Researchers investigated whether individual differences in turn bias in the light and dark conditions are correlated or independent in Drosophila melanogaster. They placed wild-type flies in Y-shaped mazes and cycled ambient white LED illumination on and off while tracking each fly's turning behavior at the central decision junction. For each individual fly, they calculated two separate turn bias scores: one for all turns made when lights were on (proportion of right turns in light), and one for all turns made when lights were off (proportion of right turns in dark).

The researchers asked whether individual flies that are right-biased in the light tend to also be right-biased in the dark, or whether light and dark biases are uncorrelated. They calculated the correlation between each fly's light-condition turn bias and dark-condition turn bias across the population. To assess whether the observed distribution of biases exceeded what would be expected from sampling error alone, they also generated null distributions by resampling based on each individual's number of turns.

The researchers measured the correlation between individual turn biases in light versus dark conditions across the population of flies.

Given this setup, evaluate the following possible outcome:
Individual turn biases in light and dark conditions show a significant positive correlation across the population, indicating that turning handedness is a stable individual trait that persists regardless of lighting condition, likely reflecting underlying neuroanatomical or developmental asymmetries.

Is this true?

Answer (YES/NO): NO